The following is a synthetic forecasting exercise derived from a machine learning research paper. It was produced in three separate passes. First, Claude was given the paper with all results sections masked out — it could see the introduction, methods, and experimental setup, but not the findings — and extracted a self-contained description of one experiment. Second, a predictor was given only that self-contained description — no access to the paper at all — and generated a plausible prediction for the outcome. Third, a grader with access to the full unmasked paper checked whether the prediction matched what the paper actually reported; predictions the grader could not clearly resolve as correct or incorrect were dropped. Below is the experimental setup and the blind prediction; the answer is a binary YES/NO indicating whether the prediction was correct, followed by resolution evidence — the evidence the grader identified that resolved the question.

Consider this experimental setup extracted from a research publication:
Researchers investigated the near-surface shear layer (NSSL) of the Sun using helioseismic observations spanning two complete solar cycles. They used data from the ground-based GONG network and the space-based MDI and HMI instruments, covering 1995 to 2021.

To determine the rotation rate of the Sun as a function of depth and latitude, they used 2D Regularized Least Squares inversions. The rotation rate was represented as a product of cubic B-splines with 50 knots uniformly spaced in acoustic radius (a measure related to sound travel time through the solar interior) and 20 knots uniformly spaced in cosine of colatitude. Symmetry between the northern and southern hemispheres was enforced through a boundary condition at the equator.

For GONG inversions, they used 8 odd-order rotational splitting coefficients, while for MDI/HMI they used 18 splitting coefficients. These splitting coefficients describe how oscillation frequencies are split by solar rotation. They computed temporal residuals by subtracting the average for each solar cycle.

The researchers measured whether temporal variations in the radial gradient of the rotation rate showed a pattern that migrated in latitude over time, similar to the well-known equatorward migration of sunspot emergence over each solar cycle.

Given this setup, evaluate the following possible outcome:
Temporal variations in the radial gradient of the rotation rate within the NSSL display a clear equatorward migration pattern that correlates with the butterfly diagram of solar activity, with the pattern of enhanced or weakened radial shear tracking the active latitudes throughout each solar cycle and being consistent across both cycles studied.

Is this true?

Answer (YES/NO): YES